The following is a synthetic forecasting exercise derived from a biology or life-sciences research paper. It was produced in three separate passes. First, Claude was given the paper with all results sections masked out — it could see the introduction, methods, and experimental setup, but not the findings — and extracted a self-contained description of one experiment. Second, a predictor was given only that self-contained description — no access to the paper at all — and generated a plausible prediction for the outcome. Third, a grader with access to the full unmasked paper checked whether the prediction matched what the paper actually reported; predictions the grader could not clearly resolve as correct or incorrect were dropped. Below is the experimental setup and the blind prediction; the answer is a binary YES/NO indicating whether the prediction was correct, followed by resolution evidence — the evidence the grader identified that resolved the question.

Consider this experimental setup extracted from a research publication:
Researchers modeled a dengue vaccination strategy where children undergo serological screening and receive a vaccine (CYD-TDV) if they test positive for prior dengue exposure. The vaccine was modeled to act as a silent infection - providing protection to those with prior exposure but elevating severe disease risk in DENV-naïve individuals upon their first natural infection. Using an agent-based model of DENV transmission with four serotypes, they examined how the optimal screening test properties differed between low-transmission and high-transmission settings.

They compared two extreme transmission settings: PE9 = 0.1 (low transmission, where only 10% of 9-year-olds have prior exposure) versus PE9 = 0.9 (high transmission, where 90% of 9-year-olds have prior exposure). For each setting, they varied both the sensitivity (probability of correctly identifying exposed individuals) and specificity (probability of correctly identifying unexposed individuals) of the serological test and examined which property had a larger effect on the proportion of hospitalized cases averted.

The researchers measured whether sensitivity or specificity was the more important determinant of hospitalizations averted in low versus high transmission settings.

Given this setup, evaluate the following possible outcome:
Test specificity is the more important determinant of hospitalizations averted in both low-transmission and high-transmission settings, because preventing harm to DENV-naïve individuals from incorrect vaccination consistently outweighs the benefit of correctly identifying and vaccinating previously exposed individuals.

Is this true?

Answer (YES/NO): NO